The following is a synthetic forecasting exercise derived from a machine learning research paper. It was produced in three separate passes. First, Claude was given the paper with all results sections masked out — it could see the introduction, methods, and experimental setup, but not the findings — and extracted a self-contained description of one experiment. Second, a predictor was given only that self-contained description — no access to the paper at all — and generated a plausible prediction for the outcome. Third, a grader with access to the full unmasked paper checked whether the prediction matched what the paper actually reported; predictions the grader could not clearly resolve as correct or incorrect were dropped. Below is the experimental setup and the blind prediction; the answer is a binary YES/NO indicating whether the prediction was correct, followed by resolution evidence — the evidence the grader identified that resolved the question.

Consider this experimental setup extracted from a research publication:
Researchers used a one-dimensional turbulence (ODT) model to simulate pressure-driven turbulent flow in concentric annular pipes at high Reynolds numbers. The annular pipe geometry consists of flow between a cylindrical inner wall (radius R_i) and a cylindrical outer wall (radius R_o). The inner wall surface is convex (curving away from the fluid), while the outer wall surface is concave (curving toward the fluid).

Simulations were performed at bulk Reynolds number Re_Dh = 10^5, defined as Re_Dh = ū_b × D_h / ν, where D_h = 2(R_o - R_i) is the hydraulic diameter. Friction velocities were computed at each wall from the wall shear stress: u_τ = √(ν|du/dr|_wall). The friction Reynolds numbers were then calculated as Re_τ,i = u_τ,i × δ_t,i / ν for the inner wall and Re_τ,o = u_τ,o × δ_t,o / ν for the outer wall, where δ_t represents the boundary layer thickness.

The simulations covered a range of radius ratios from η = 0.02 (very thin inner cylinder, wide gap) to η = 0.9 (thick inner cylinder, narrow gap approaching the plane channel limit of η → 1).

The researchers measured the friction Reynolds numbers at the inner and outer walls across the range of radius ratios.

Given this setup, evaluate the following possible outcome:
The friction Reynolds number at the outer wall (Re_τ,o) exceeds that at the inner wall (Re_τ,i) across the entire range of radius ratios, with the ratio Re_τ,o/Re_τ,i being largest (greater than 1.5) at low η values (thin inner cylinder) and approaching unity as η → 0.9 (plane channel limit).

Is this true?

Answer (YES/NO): YES